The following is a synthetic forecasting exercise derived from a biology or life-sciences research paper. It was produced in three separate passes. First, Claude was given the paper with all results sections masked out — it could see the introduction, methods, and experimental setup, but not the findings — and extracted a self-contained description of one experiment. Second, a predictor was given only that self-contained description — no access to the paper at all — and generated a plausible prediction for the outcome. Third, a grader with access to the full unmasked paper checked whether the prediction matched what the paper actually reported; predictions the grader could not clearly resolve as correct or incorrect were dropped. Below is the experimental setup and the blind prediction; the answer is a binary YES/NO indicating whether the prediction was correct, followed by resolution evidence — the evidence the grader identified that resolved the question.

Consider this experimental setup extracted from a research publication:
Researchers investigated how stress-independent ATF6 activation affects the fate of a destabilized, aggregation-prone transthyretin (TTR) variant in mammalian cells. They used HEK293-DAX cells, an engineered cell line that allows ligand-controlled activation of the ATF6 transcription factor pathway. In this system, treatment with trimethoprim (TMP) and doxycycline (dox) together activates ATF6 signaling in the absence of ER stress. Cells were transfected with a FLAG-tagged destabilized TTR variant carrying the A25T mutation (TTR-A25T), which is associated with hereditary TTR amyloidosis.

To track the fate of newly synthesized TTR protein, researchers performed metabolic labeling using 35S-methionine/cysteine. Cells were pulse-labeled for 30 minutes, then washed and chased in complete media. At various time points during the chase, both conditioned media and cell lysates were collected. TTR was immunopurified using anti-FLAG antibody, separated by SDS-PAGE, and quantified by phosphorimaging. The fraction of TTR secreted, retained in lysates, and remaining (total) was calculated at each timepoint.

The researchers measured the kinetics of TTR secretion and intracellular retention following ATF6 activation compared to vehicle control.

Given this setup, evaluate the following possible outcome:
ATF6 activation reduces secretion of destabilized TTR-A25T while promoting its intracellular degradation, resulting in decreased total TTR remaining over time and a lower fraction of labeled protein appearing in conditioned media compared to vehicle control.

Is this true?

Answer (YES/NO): NO